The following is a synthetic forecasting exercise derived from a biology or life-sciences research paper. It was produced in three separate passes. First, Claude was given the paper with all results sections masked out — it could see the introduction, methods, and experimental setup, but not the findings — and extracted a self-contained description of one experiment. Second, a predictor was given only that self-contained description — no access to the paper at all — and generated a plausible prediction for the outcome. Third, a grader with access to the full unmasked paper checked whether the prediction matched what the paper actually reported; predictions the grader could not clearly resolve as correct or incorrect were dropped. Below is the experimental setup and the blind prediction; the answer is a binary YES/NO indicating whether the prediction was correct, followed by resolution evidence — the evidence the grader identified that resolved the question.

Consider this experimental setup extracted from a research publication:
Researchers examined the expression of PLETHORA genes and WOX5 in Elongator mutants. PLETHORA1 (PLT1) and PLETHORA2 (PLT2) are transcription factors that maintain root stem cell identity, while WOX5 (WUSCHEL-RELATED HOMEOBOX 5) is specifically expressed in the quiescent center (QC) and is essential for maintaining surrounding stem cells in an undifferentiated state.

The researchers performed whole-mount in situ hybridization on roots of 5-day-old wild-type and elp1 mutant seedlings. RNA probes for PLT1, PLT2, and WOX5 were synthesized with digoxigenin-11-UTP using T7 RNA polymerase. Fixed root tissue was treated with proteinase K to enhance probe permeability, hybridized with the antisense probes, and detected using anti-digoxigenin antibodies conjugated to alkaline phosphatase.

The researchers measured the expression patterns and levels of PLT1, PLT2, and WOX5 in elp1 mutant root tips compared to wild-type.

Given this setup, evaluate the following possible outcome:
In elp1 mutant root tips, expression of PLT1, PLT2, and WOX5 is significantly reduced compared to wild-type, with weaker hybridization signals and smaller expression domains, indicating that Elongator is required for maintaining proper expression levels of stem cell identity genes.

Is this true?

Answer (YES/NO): NO